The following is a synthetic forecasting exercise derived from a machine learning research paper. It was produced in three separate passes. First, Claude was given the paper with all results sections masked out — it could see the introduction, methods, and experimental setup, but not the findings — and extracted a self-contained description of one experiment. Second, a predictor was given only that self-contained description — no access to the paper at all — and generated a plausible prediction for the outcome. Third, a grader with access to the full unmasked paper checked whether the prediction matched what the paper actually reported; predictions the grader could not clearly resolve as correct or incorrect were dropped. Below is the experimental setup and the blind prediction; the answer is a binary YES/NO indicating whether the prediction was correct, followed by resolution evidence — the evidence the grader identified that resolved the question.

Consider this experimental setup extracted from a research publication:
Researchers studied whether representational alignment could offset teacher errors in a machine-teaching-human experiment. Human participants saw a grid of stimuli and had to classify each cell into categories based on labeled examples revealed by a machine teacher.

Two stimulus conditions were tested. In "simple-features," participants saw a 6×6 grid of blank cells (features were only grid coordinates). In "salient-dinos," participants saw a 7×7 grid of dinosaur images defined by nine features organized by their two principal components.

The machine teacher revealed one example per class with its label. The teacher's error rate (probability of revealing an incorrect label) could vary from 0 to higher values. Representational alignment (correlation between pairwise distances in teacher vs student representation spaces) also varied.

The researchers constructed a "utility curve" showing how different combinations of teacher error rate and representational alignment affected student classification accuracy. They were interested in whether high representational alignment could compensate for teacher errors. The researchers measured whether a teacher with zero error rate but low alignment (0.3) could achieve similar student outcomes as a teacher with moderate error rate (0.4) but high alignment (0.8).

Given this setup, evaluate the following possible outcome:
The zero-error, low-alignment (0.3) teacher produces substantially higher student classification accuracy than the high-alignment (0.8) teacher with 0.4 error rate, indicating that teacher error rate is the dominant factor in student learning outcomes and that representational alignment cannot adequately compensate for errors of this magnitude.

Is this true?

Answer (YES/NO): NO